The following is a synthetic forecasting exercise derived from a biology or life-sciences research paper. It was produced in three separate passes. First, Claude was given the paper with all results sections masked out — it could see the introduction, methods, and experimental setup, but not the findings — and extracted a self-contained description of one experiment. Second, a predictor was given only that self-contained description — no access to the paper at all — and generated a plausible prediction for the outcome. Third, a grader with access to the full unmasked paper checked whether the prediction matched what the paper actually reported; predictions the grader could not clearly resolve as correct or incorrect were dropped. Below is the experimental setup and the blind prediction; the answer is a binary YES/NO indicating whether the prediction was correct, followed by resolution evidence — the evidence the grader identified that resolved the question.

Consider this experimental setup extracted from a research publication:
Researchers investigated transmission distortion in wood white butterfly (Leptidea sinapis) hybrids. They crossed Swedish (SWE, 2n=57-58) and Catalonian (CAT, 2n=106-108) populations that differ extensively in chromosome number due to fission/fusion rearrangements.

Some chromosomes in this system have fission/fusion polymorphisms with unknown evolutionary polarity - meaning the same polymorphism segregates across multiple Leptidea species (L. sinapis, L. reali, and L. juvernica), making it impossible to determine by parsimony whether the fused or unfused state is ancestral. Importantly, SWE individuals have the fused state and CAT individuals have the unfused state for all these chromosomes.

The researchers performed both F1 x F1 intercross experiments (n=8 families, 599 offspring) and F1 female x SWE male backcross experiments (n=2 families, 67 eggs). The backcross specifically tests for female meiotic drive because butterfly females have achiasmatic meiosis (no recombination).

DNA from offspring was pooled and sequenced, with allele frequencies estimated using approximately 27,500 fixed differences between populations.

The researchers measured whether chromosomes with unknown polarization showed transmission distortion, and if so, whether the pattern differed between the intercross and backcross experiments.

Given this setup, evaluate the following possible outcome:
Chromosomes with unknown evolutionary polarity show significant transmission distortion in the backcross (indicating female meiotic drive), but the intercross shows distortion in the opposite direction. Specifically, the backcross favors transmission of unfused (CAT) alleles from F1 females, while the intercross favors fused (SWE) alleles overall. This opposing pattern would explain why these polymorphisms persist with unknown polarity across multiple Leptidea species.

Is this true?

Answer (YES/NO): NO